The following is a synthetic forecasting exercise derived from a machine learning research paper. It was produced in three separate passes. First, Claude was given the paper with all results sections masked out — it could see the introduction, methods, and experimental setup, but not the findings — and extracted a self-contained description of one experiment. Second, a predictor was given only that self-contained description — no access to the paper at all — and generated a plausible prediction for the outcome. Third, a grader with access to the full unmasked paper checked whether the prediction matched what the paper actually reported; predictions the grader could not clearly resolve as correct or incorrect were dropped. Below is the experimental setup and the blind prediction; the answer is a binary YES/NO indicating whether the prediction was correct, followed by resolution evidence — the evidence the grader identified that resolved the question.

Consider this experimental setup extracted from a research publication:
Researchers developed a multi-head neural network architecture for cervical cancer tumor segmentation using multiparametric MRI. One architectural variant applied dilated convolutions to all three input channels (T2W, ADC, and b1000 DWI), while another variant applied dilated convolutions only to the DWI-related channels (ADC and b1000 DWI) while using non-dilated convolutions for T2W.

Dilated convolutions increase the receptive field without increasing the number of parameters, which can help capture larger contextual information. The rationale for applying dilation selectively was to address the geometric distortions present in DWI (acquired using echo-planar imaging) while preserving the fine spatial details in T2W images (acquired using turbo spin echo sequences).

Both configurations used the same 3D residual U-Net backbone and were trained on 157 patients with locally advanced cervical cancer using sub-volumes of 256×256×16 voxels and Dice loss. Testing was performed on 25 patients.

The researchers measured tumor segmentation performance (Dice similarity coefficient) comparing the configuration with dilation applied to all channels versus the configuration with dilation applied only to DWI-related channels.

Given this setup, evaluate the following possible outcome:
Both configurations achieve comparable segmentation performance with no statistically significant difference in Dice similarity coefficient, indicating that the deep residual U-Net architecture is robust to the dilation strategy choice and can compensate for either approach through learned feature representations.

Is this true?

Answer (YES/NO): YES